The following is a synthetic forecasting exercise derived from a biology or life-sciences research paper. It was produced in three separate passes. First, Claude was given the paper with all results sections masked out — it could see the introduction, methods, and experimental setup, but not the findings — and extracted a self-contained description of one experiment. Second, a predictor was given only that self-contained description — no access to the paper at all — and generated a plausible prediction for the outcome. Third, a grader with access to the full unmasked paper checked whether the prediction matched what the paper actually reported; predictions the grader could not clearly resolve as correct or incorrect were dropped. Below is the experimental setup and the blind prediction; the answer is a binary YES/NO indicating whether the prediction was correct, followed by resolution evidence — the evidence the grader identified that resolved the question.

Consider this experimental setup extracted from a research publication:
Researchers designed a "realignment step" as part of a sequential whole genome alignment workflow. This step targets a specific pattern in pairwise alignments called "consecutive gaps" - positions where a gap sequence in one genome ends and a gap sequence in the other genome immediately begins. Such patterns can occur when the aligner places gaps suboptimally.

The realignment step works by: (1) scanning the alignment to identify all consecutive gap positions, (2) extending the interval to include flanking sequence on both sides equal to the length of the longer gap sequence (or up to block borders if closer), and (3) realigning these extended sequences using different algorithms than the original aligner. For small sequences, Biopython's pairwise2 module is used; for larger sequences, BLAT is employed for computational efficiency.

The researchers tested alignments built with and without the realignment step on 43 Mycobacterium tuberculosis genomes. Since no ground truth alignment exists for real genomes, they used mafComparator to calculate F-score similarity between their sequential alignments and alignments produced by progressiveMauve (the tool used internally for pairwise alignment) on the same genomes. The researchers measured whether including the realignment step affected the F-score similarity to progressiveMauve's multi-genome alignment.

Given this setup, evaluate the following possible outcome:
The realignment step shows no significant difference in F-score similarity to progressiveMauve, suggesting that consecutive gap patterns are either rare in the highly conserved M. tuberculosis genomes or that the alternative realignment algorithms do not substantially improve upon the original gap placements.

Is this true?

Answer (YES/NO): YES